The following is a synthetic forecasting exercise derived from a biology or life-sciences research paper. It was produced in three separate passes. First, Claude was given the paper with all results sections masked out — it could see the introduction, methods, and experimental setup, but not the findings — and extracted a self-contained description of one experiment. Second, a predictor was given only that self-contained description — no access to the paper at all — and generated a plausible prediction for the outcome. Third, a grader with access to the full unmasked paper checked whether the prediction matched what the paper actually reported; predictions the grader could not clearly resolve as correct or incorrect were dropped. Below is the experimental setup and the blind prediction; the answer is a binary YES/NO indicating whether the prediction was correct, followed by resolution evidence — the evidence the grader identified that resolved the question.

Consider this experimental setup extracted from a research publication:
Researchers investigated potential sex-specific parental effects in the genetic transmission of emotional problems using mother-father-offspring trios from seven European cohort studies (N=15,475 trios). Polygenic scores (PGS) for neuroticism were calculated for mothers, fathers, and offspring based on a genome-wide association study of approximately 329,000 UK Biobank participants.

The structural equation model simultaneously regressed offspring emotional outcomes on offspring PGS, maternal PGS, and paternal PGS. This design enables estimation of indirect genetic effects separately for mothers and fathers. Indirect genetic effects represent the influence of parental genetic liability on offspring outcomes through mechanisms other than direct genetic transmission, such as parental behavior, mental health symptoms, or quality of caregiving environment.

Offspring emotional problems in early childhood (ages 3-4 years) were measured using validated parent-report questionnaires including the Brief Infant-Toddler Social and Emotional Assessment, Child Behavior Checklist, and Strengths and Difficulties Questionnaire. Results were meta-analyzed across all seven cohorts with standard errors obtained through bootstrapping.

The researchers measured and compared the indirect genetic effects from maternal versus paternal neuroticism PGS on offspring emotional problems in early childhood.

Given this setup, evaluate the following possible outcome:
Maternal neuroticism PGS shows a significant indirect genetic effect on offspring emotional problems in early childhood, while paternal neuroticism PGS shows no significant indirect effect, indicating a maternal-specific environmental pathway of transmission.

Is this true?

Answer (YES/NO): YES